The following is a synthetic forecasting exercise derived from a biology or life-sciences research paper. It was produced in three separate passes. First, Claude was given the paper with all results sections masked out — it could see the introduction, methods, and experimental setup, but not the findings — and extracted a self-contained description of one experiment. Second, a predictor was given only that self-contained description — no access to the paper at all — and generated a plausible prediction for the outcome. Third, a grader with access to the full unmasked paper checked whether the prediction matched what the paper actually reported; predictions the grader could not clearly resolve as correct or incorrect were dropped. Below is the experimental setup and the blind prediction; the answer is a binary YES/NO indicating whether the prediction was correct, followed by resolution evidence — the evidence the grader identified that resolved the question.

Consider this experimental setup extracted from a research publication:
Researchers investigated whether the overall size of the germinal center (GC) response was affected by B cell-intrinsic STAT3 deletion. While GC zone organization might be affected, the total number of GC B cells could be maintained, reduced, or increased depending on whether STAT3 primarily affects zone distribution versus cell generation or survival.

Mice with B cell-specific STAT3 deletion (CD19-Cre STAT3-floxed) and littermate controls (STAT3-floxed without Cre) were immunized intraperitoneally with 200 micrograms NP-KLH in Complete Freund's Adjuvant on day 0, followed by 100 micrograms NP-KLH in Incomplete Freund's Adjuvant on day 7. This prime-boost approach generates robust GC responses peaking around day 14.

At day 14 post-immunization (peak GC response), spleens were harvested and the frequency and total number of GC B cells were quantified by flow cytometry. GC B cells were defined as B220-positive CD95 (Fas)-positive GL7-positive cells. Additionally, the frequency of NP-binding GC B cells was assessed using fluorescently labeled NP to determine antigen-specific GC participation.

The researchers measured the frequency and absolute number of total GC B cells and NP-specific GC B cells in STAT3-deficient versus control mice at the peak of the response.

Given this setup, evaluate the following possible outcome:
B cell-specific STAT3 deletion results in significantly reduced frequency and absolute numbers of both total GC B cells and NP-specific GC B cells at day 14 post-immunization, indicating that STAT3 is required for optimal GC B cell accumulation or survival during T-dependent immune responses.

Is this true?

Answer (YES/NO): NO